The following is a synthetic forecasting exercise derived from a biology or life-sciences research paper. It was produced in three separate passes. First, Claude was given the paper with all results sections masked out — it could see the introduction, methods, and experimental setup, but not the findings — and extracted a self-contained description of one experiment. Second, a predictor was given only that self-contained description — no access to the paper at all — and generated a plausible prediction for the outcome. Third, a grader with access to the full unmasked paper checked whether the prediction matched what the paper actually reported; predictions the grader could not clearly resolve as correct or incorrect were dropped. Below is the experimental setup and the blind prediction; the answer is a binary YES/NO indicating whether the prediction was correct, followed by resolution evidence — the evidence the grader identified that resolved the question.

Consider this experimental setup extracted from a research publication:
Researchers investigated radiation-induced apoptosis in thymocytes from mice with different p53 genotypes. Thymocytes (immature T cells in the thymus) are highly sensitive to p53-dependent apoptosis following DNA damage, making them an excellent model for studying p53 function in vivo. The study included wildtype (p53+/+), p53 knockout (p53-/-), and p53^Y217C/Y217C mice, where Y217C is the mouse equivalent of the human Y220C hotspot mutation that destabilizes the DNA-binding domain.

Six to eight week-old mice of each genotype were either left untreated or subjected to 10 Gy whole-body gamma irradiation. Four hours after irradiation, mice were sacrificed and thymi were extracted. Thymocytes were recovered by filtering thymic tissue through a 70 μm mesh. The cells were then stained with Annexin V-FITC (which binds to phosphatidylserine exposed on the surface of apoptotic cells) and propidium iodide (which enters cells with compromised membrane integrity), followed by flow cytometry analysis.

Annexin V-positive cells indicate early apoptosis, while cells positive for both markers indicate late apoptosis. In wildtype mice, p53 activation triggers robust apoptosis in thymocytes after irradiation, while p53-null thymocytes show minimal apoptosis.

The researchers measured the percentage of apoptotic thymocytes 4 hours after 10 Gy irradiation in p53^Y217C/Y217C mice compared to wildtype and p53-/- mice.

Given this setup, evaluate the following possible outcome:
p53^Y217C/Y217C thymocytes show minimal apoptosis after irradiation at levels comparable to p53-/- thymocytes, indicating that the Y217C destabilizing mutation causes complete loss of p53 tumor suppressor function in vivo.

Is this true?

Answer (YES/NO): YES